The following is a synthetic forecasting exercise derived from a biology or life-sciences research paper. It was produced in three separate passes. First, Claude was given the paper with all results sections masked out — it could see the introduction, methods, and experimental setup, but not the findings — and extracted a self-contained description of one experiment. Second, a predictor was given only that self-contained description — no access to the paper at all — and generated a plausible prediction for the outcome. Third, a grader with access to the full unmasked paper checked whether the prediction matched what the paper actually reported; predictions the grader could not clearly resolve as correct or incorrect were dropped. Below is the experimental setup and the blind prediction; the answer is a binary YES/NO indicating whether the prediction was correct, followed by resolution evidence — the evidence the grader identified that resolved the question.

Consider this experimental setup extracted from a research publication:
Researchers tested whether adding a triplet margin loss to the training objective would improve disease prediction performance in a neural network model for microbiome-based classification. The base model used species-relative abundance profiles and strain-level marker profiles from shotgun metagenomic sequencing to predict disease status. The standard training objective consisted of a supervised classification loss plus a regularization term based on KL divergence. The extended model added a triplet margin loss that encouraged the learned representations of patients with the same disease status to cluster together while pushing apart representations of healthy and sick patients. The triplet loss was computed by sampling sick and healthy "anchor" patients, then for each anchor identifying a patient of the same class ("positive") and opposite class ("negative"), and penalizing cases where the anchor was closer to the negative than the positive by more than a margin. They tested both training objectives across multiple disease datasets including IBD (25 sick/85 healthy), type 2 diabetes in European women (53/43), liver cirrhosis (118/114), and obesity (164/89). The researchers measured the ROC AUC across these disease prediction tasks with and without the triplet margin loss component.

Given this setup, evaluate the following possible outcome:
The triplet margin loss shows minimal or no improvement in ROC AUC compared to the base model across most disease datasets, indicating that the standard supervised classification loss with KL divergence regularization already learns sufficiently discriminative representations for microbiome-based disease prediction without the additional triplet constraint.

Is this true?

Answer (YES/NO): NO